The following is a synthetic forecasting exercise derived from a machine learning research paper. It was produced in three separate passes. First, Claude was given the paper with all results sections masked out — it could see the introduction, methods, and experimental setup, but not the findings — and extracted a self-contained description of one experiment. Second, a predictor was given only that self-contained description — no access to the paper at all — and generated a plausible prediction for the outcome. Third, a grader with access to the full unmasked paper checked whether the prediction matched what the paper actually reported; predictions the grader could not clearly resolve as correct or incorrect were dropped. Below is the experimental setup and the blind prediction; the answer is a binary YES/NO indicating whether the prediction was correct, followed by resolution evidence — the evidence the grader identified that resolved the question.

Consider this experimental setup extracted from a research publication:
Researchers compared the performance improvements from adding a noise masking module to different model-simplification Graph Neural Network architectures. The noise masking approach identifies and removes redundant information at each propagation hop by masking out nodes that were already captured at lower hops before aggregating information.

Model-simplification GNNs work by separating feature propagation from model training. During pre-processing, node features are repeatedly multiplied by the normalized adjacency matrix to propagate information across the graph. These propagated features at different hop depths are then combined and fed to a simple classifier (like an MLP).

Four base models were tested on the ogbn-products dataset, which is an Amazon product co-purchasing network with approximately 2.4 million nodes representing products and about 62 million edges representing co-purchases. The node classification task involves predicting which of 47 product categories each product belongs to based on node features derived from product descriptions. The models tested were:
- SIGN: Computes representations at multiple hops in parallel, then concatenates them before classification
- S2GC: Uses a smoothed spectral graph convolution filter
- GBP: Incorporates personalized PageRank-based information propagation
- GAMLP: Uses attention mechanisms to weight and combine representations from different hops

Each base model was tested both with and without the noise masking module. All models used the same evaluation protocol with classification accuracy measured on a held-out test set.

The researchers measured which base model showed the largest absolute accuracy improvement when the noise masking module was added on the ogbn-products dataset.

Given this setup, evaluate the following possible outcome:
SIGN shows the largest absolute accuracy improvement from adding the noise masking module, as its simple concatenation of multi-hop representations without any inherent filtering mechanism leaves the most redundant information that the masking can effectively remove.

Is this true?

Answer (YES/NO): YES